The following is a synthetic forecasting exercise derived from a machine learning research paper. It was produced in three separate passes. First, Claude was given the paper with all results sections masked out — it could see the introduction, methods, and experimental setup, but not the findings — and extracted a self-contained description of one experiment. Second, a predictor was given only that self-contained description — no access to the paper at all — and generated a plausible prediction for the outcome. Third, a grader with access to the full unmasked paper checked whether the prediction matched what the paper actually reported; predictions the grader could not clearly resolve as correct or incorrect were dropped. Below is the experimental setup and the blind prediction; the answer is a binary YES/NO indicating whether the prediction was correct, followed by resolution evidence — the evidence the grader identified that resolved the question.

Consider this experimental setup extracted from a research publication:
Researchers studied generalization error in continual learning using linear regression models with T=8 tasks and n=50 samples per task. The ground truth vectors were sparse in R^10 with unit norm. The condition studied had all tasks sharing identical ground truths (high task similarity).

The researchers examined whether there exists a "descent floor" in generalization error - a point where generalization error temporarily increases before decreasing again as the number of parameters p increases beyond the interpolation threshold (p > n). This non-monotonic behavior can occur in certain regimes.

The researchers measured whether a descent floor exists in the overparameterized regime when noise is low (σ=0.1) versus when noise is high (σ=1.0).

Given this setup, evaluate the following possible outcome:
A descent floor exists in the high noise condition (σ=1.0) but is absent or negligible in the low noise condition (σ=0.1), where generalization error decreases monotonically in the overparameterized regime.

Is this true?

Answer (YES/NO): NO